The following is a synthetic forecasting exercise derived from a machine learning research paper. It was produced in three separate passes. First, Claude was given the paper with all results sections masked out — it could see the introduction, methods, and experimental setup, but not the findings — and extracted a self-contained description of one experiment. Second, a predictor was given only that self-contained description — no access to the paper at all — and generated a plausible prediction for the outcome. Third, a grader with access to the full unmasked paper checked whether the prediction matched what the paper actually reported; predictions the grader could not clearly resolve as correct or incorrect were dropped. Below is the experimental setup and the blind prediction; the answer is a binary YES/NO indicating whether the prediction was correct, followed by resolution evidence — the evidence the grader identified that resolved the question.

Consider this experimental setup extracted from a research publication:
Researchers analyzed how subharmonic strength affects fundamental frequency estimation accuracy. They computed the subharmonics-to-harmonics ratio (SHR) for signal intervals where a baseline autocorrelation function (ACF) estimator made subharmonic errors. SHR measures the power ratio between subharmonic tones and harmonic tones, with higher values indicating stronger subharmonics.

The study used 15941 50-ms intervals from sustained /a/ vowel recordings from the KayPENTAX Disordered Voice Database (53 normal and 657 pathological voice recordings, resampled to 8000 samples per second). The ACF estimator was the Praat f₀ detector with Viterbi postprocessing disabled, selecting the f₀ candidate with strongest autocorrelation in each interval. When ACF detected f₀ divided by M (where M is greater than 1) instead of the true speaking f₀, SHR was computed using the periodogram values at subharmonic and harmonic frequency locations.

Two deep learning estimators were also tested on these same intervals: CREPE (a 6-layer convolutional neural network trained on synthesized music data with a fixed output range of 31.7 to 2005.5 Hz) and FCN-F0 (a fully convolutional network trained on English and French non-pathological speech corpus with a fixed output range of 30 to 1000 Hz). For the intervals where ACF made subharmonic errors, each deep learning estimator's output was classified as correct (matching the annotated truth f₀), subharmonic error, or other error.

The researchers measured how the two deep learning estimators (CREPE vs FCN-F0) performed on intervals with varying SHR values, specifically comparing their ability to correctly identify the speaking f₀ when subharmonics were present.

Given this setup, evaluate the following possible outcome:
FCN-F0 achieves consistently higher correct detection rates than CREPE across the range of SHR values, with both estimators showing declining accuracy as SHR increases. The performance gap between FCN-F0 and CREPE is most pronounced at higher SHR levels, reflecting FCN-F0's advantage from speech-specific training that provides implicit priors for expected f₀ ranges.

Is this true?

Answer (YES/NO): NO